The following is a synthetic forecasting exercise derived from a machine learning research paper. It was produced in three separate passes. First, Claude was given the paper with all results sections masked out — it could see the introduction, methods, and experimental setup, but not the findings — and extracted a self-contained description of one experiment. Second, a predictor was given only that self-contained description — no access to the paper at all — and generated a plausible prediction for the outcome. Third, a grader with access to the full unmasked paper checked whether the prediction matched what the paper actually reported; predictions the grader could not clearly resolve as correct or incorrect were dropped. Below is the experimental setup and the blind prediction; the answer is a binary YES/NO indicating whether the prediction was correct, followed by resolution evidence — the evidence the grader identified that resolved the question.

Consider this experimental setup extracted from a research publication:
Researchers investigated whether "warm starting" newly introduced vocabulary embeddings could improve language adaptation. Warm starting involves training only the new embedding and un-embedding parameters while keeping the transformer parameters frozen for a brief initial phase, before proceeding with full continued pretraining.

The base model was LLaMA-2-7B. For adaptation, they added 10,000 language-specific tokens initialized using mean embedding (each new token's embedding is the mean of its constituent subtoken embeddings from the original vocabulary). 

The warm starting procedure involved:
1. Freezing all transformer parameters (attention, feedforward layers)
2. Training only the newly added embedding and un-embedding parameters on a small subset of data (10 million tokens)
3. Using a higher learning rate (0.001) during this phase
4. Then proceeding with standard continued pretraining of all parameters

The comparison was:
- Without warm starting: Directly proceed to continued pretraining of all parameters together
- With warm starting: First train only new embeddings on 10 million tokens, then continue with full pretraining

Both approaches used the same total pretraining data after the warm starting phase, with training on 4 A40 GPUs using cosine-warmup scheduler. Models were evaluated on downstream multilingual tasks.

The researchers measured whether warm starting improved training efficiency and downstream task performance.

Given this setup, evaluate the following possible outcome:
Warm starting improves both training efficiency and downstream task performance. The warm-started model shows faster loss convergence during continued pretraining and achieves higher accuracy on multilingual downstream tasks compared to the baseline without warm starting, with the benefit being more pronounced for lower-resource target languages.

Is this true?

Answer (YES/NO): NO